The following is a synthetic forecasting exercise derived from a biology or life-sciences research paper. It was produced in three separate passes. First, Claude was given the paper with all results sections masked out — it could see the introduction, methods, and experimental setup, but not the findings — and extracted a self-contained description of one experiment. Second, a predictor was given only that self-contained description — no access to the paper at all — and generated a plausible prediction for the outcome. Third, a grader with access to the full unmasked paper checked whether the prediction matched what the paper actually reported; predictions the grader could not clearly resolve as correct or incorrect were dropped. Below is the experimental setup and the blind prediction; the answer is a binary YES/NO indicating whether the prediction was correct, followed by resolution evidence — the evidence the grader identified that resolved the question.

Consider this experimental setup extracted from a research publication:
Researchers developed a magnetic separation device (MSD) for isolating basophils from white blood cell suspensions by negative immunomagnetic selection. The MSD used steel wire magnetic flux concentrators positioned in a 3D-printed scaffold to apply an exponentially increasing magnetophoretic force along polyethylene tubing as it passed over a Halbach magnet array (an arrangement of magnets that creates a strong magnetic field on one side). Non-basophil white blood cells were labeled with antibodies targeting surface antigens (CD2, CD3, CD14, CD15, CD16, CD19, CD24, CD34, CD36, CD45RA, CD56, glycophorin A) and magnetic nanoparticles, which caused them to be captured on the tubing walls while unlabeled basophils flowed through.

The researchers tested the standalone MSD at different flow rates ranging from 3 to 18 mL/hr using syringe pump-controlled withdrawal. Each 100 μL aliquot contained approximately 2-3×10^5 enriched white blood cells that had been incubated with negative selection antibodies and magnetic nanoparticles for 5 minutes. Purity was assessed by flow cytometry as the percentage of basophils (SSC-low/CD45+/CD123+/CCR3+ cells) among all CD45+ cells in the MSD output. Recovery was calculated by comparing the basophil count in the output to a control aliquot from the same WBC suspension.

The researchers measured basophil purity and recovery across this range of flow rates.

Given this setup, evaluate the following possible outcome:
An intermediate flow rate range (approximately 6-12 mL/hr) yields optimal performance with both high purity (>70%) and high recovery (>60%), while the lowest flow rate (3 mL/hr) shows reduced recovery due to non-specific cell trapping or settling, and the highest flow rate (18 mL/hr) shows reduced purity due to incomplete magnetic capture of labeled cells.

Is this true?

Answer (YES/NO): NO